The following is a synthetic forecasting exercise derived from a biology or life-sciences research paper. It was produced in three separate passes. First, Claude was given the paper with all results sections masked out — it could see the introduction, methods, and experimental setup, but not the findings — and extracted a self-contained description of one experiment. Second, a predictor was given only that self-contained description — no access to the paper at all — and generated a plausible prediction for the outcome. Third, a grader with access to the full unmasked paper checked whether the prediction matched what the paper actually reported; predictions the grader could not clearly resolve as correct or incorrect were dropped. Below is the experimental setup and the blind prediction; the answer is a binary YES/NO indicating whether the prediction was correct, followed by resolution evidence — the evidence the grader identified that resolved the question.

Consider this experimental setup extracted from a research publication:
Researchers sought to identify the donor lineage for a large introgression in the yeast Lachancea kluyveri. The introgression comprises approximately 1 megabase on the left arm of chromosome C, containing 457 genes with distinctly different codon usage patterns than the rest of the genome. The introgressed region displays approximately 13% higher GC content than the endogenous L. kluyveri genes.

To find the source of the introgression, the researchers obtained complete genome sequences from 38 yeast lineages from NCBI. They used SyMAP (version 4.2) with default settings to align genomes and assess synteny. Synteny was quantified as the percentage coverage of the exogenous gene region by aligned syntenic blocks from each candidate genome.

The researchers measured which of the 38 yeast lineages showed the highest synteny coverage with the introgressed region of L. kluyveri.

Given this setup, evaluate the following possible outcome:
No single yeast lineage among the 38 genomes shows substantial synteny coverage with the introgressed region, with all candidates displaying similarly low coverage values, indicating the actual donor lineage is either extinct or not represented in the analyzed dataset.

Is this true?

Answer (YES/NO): NO